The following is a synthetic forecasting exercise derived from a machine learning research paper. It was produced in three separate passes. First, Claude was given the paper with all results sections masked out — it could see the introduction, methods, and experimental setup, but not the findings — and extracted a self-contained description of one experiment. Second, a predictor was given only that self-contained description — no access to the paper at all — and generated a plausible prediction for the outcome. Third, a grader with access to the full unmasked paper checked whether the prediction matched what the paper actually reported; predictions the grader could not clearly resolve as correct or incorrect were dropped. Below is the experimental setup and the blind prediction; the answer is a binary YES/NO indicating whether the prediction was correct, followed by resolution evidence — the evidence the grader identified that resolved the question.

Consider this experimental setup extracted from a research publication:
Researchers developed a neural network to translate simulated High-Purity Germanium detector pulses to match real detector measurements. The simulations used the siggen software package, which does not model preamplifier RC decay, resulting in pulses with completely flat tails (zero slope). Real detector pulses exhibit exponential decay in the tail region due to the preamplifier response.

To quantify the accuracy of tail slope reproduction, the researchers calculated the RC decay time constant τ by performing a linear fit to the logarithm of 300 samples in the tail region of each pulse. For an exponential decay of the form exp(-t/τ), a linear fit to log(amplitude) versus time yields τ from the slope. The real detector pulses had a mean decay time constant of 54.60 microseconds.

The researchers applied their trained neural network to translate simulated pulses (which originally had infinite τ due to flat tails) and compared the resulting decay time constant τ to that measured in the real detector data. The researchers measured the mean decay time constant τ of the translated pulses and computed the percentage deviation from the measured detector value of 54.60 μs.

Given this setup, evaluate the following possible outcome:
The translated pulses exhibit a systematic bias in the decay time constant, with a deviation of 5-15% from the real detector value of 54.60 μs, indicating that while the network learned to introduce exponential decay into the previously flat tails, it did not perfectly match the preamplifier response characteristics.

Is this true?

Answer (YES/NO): NO